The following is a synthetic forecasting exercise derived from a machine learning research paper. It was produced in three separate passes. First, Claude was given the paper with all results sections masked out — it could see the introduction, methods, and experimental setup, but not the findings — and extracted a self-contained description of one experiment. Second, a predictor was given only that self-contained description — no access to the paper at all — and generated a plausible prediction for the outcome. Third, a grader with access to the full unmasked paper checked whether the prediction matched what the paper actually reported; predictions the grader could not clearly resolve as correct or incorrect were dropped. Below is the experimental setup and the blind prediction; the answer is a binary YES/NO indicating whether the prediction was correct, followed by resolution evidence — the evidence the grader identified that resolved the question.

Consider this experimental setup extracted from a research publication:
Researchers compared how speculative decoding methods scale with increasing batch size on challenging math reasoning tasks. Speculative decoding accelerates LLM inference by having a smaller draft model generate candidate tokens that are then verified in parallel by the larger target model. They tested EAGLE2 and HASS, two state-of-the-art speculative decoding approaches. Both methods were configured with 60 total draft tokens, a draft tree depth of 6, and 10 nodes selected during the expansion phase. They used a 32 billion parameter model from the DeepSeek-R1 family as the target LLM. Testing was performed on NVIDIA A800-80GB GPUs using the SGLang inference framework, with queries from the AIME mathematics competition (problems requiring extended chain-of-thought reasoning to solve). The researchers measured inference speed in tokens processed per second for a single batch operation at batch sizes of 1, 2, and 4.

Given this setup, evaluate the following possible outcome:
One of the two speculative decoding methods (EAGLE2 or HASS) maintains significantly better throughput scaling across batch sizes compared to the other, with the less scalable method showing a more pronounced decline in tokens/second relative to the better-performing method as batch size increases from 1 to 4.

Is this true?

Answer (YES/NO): NO